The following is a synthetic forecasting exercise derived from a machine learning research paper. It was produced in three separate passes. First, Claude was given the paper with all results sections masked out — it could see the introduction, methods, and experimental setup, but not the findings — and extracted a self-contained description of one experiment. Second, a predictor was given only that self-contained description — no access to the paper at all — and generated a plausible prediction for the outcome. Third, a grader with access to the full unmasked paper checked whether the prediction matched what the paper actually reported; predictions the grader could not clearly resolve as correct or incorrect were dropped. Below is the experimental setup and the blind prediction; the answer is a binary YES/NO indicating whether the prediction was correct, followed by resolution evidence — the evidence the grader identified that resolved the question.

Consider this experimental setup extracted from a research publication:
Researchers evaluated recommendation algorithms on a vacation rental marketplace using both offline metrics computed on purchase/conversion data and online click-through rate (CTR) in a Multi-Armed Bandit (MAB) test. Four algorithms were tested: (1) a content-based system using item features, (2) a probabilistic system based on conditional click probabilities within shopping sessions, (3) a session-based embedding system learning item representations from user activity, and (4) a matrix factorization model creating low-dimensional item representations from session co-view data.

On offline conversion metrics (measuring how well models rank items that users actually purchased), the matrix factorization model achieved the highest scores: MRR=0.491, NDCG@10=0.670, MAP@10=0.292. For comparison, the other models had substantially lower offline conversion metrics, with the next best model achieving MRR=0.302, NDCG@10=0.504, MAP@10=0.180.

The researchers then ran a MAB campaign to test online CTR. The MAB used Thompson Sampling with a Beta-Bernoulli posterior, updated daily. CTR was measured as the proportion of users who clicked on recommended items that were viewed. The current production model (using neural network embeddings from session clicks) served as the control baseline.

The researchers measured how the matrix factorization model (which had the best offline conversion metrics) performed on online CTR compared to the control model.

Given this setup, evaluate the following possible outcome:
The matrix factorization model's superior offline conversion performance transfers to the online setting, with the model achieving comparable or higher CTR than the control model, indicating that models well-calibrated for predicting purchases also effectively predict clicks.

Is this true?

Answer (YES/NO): NO